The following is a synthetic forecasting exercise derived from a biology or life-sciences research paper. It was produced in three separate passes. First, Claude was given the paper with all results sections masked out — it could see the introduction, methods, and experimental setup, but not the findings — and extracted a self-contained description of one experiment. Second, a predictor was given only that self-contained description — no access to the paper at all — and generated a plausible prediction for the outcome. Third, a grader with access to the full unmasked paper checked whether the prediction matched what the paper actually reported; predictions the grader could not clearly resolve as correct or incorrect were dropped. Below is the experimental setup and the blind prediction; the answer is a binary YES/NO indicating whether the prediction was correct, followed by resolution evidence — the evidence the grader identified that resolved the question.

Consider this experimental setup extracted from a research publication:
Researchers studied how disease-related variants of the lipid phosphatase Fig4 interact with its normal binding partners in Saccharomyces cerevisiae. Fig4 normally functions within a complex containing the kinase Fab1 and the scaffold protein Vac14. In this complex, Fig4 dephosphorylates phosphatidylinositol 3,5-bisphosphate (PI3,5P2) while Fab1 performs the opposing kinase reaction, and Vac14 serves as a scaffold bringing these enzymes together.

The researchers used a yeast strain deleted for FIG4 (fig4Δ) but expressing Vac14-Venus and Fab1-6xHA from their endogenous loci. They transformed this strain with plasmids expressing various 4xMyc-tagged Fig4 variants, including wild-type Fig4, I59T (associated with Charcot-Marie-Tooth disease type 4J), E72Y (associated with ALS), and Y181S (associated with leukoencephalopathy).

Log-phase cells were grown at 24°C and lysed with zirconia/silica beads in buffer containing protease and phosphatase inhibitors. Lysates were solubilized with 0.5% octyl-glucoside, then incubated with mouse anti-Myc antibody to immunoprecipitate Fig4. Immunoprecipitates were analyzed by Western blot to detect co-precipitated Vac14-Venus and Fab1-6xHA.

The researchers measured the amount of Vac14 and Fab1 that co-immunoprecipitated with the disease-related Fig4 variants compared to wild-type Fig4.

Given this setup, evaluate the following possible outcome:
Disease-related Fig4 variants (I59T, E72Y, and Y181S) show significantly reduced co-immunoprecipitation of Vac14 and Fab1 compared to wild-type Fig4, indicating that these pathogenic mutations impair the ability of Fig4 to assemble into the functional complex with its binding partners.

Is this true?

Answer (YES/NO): YES